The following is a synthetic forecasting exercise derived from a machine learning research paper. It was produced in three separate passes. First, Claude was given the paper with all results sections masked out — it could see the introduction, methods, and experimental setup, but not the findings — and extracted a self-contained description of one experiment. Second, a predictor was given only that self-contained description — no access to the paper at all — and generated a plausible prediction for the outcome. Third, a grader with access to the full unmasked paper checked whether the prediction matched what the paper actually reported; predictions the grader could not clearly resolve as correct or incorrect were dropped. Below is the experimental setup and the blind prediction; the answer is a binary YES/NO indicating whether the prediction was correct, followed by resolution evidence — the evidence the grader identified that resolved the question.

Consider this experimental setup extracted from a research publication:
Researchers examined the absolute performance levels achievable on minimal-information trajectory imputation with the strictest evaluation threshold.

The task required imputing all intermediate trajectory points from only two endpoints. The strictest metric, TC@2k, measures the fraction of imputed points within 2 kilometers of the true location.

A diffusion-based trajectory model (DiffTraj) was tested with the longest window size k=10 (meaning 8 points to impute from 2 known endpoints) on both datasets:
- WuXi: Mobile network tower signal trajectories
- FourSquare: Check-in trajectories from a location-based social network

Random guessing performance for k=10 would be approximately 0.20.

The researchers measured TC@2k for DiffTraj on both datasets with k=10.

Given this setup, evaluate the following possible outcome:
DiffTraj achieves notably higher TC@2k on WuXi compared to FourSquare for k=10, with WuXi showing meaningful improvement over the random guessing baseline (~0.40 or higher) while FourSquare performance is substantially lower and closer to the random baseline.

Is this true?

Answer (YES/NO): YES